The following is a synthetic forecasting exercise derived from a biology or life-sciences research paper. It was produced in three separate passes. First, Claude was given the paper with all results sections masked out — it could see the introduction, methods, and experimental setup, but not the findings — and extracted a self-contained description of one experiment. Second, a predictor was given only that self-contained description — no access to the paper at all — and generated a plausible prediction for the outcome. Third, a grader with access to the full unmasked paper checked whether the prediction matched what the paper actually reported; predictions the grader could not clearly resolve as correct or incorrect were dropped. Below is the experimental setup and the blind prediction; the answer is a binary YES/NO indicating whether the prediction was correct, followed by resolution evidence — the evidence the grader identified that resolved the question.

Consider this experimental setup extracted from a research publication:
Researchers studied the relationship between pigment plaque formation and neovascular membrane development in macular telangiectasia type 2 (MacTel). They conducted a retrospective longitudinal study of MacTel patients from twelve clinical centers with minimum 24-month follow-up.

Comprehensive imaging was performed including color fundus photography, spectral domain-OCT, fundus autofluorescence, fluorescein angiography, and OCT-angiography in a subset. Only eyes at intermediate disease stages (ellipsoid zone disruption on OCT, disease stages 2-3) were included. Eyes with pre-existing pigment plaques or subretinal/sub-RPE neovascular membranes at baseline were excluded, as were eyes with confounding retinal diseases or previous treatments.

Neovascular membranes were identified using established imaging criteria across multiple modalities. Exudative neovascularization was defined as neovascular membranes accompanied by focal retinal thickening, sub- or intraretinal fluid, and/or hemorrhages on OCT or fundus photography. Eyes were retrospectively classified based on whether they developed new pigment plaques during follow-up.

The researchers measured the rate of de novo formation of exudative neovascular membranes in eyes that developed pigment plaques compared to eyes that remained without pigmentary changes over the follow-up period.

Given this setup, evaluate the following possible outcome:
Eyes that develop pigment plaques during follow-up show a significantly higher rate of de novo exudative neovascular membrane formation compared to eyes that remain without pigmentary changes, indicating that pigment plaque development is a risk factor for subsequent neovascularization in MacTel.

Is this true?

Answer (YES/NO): NO